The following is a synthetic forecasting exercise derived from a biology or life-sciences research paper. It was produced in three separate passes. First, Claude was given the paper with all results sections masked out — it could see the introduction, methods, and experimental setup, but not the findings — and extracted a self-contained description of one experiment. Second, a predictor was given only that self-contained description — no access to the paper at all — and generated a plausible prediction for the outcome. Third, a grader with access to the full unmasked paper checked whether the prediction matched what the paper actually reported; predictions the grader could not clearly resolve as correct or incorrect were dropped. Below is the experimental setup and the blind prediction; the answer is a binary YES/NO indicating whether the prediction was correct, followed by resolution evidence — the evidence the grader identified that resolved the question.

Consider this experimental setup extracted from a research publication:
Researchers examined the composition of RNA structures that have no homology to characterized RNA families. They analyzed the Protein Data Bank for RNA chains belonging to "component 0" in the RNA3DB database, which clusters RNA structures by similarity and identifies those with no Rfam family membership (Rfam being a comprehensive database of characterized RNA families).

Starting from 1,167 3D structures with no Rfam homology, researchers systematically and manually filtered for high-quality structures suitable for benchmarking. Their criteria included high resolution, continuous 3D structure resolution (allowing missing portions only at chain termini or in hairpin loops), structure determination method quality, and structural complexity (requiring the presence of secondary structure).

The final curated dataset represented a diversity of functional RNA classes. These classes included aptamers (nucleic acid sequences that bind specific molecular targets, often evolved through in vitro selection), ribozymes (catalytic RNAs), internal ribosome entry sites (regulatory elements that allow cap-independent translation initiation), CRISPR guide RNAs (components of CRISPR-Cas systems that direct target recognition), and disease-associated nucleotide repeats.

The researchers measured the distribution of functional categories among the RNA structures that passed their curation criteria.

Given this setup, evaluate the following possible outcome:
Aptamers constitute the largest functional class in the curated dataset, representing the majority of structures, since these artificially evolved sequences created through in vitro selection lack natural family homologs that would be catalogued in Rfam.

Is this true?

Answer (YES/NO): NO